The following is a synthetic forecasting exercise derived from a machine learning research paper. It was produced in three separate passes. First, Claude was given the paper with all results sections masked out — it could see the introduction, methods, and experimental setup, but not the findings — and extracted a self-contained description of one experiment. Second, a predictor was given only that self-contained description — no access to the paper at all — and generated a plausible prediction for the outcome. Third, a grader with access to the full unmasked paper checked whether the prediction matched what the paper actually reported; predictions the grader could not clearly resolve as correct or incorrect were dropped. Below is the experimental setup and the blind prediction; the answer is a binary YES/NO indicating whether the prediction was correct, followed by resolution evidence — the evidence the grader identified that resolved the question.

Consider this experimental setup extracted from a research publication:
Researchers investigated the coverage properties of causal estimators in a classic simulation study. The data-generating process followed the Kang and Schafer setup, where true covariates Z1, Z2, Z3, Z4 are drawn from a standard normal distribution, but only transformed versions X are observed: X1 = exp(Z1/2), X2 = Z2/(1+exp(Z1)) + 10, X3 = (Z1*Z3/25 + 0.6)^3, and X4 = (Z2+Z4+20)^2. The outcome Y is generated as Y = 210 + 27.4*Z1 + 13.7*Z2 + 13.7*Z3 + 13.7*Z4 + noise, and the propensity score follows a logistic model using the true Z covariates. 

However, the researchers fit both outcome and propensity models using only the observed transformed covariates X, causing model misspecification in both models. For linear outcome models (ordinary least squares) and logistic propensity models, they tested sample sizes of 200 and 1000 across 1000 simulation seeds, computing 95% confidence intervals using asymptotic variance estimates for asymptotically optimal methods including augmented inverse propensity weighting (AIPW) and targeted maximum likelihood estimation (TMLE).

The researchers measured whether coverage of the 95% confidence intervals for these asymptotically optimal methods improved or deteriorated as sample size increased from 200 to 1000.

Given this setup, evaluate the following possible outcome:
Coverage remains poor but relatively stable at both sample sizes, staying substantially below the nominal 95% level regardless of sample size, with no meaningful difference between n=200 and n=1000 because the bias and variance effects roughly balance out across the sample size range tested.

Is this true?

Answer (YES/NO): NO